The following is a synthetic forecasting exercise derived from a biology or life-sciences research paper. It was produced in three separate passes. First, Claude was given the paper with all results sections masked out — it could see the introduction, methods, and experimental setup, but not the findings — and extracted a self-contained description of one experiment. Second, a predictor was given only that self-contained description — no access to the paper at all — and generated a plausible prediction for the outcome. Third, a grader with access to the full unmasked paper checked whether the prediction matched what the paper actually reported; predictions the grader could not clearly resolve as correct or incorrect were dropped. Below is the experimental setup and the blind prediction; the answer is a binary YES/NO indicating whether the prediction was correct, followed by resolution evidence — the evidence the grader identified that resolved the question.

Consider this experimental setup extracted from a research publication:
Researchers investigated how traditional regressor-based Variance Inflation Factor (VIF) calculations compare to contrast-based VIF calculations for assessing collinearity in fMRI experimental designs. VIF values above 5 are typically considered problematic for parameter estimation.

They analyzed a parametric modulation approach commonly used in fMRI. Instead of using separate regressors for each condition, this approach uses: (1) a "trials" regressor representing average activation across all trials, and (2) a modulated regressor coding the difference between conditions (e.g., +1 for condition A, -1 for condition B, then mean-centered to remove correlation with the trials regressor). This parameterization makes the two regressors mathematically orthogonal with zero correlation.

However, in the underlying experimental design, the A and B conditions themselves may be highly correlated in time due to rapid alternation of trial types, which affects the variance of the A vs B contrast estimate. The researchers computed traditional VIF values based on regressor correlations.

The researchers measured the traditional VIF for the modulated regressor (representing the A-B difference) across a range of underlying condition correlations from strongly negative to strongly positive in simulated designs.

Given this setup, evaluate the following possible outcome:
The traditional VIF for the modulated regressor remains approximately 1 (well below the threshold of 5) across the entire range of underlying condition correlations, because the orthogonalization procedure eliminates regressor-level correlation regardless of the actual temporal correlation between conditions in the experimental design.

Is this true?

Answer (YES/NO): YES